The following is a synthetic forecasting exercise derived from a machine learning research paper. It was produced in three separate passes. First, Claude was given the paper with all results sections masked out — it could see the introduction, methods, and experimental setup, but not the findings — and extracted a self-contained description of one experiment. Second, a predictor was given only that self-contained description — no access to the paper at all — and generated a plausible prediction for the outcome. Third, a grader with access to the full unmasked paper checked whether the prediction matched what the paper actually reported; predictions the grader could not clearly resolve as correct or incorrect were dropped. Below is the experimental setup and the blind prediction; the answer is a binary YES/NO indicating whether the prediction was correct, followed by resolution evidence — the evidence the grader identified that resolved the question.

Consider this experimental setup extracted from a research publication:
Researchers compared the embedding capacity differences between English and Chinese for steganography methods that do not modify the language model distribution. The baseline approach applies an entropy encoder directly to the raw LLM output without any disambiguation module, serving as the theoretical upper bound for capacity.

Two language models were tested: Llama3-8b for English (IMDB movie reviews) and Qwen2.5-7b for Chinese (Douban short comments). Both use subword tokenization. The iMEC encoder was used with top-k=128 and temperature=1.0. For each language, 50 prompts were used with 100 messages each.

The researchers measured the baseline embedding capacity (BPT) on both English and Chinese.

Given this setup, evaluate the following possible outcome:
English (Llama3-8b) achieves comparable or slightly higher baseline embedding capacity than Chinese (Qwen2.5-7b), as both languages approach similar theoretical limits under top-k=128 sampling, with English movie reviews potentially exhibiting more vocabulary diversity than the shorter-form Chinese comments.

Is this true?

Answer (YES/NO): YES